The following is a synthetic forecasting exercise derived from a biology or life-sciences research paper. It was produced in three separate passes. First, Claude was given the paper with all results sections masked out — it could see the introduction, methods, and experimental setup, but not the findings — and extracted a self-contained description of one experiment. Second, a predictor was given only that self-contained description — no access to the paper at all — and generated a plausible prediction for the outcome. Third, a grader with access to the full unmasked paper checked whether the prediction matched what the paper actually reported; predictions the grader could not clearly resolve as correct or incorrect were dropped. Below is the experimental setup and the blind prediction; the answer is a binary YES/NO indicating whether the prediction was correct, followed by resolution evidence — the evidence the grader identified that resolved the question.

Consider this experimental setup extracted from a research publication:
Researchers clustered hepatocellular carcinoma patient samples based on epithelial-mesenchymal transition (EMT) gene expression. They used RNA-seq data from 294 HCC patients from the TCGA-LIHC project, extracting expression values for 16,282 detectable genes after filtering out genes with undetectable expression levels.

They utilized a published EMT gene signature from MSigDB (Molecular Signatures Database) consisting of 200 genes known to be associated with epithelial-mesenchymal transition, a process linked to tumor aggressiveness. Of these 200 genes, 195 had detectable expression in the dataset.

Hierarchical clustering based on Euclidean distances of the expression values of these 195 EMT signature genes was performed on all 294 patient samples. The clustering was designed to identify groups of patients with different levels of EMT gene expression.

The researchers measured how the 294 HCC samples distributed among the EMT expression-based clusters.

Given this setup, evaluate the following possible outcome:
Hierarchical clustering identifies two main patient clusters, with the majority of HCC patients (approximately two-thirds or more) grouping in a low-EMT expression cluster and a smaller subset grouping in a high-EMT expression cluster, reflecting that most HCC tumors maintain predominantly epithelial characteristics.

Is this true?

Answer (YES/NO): NO